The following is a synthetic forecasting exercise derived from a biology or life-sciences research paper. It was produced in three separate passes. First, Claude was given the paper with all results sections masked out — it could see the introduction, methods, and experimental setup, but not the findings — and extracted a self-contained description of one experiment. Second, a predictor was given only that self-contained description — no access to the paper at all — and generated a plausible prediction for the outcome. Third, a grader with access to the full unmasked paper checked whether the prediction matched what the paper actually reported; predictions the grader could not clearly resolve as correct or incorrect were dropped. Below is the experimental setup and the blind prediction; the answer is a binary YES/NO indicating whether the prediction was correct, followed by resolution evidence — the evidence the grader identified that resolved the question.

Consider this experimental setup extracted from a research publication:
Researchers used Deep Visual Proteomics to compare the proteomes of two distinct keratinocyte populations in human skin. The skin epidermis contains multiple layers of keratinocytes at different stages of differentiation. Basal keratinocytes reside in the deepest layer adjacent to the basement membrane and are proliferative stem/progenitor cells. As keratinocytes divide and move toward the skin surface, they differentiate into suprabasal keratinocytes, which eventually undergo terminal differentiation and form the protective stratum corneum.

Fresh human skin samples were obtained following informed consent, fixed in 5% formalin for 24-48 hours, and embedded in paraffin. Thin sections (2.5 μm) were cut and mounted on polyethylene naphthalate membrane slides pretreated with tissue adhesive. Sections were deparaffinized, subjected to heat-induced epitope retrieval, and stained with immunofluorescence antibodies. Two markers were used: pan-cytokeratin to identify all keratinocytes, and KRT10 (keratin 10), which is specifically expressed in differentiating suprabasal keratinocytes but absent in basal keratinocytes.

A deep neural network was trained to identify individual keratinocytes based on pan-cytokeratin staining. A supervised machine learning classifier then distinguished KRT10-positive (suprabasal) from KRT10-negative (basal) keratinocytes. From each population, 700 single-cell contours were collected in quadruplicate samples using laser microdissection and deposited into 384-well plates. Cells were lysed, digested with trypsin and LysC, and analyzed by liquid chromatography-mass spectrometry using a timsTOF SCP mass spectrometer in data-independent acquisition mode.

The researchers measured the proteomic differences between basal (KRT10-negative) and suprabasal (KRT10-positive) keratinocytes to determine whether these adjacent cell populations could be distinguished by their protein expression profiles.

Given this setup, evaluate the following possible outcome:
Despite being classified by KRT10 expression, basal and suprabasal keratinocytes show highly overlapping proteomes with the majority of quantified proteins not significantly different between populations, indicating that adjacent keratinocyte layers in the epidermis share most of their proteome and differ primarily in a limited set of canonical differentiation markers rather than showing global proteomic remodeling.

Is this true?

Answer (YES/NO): NO